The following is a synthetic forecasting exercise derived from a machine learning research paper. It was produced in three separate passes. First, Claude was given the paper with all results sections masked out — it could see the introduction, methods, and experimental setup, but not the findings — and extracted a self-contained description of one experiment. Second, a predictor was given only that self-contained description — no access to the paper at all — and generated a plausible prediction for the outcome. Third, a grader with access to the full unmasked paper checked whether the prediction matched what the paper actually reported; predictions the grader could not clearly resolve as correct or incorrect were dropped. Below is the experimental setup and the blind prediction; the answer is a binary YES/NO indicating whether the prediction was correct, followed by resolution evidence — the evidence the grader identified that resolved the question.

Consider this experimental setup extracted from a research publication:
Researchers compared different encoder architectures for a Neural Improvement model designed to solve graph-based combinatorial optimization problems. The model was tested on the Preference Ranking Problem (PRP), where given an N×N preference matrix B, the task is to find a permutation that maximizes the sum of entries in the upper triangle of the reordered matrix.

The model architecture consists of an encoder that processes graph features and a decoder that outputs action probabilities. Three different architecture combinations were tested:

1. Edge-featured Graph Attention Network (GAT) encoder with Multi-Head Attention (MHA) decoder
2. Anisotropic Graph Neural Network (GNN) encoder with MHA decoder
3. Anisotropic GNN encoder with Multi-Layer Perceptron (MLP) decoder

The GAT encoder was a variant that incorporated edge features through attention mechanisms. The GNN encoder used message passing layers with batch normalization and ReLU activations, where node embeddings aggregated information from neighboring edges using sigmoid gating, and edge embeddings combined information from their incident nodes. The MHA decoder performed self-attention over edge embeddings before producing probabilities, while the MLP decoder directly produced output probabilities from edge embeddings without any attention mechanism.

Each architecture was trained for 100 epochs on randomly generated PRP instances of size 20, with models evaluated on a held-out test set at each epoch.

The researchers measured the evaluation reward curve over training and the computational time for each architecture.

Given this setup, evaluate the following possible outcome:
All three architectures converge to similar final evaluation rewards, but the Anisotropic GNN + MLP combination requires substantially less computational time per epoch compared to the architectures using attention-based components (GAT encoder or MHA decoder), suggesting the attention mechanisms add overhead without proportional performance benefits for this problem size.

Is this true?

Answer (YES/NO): NO